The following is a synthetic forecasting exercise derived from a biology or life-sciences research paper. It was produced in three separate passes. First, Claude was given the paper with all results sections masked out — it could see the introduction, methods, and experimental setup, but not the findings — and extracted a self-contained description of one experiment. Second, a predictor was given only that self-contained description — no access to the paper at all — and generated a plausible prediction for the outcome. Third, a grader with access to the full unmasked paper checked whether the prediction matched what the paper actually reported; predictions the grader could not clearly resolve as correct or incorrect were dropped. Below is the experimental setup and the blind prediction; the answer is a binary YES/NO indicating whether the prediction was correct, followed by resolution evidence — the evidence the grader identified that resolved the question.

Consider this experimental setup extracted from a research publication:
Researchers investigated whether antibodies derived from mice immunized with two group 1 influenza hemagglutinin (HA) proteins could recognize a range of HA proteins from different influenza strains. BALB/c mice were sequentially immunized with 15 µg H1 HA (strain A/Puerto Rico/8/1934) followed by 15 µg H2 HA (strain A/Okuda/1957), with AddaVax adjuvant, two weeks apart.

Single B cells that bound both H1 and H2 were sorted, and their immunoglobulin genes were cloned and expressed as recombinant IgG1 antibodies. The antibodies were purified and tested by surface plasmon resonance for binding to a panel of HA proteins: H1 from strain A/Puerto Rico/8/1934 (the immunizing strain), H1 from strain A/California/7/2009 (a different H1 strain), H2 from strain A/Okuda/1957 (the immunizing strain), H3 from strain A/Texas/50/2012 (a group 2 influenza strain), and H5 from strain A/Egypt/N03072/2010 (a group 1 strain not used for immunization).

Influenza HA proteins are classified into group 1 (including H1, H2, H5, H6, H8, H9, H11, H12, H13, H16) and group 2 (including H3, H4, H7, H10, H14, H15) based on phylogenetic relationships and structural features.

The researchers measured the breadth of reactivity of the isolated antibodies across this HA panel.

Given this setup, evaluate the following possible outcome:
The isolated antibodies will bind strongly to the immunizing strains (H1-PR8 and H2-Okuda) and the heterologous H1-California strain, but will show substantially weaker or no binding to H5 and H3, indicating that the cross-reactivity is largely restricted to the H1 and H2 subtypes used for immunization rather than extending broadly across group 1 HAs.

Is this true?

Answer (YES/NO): NO